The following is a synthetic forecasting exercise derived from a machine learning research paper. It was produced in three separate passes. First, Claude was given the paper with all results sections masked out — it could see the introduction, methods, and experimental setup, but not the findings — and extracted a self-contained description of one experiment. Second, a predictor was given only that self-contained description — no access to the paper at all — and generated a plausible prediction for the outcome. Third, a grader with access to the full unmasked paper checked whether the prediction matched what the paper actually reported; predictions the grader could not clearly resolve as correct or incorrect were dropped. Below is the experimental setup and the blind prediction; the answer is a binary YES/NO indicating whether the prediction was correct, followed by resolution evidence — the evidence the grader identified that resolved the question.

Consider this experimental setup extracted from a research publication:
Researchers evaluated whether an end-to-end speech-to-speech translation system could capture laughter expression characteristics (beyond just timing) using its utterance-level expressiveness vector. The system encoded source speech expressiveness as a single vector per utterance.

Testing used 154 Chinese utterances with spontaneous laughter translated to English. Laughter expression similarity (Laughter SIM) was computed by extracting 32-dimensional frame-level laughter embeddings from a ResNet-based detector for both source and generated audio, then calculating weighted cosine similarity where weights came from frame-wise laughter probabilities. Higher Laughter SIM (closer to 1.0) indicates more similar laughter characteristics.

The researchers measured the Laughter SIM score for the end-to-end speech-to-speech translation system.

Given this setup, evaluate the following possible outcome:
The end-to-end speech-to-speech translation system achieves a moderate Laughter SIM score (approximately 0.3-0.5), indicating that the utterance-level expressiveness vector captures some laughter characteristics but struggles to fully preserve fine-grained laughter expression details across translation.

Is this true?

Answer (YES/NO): YES